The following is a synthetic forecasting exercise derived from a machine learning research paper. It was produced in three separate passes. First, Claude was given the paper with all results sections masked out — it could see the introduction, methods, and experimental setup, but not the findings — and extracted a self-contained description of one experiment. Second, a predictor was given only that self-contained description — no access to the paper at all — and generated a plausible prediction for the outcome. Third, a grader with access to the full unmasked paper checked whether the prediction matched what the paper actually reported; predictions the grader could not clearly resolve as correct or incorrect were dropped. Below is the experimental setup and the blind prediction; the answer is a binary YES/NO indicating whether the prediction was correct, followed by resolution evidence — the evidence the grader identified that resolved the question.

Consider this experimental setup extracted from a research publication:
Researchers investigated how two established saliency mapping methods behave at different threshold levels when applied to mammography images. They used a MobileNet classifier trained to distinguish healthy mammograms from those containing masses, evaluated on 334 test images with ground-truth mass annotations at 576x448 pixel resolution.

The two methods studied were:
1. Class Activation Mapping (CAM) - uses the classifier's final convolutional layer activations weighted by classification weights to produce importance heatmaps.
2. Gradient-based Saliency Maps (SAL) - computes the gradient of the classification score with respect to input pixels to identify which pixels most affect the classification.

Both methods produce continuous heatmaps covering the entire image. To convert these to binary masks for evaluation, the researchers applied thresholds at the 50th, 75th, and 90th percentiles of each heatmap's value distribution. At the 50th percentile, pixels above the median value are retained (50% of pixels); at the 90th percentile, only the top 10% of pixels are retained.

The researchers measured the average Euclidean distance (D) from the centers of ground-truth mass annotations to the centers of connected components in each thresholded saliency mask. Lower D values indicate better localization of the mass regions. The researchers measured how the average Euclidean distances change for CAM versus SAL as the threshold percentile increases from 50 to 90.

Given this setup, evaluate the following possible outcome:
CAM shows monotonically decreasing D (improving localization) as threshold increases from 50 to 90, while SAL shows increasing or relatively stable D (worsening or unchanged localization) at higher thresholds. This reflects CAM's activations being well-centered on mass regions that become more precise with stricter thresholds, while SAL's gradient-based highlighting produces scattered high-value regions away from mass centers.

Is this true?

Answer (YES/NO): YES